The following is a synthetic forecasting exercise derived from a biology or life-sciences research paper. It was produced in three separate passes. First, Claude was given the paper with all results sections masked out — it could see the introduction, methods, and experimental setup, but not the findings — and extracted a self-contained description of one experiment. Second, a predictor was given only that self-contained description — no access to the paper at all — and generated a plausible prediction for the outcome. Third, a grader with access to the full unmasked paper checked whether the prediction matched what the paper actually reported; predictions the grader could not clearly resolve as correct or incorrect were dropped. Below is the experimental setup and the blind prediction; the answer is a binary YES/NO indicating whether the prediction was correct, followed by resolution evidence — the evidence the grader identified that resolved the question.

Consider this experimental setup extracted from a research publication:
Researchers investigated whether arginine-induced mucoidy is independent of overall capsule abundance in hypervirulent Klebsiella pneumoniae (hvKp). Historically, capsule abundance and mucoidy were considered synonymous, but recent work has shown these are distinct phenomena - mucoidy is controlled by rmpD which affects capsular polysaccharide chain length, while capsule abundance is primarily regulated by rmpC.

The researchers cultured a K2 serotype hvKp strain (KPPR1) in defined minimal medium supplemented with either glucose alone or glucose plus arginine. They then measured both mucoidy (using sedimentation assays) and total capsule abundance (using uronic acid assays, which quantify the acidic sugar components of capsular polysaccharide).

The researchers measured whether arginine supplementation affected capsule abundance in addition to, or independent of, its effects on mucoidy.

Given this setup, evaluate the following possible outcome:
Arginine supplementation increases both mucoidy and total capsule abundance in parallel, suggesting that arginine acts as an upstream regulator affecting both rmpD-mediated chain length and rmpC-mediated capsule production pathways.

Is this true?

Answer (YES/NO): NO